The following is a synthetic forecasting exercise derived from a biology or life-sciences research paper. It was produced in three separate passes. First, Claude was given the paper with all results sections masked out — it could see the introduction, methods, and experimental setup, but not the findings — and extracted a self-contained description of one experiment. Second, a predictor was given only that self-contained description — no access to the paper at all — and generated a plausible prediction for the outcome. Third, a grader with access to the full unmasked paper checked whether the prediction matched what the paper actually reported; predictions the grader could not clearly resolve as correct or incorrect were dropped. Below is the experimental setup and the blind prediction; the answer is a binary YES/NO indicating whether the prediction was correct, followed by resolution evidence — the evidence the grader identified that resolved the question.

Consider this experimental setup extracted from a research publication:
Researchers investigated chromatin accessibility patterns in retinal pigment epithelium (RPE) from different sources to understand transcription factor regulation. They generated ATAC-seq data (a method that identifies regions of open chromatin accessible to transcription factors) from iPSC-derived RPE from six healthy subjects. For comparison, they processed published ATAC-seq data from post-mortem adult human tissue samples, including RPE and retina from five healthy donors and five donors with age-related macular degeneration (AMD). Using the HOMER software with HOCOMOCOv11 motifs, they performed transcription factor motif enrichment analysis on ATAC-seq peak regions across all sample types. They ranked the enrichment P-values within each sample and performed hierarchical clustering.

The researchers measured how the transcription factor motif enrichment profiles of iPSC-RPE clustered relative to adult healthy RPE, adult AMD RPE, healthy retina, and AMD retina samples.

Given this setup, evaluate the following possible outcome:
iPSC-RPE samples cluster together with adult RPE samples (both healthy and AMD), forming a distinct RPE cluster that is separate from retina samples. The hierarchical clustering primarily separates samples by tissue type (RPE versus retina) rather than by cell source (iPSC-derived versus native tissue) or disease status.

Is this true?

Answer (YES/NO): NO